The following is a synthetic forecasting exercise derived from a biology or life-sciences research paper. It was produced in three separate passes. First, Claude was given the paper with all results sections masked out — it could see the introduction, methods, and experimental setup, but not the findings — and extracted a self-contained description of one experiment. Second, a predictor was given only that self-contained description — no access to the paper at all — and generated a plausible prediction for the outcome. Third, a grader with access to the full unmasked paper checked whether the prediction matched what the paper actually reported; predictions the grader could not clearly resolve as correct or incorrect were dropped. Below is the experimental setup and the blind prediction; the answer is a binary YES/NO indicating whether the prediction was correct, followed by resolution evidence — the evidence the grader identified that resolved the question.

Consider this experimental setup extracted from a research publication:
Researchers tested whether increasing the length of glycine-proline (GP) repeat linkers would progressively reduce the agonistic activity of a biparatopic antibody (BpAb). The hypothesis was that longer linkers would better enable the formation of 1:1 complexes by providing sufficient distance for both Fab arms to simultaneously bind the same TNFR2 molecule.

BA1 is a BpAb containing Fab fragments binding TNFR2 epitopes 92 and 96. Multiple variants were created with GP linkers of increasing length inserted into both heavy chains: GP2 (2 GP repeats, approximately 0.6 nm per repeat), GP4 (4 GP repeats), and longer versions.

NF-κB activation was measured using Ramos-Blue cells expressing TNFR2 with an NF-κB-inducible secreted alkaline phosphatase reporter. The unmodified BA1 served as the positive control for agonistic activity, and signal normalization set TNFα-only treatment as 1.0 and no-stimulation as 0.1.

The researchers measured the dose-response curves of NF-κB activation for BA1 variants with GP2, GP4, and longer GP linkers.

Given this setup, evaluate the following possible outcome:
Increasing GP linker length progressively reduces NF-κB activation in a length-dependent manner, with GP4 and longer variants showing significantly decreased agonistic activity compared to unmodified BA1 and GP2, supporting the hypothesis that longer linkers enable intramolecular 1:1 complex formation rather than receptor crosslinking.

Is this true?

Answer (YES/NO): YES